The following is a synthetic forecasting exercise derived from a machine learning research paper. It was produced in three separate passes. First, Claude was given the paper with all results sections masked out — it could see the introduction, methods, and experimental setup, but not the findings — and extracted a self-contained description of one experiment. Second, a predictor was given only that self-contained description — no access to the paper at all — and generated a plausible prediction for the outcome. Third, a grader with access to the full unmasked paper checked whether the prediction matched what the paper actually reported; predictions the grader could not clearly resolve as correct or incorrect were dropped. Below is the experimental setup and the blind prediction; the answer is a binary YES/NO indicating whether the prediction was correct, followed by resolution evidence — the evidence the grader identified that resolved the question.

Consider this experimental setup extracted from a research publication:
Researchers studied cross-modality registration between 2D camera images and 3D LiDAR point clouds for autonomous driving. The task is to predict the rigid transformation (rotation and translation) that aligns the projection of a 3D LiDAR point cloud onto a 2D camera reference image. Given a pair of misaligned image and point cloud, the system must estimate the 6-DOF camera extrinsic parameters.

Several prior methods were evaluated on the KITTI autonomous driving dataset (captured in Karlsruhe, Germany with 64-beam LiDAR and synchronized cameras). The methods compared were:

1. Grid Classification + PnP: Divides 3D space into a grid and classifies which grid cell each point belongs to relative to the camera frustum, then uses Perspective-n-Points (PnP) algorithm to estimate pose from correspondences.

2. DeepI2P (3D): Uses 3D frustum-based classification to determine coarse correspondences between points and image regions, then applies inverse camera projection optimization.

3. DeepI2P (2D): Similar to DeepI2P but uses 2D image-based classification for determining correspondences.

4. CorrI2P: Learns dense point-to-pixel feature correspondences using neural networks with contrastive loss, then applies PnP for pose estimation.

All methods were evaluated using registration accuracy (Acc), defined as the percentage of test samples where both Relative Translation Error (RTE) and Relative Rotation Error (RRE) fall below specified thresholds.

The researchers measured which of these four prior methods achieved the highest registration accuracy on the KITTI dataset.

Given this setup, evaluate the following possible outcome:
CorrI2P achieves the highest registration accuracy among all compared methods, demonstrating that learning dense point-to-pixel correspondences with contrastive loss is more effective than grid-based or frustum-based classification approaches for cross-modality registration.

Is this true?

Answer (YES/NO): YES